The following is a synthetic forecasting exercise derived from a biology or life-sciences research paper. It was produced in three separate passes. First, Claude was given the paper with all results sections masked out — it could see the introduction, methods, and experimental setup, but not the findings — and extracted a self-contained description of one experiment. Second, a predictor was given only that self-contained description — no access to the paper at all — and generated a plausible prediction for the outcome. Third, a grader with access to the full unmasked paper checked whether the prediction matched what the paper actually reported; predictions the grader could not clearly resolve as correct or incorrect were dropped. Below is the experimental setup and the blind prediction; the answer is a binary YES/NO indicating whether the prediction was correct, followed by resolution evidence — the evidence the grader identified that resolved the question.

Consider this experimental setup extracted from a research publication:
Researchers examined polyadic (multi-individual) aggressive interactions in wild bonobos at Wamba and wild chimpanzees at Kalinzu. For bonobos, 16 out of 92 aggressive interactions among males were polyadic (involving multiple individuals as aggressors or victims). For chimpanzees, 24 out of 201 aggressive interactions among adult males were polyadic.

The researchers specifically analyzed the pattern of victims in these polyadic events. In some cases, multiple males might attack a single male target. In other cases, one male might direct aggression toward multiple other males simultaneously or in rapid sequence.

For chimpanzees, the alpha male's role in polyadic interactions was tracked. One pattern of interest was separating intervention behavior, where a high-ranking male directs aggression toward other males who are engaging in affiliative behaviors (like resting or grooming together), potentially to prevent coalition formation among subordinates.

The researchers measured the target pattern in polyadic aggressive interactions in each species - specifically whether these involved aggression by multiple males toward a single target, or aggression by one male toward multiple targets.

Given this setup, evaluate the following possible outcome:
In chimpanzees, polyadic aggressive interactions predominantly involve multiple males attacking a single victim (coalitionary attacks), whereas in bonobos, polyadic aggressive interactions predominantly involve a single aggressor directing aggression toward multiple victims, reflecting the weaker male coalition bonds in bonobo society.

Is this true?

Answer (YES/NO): NO